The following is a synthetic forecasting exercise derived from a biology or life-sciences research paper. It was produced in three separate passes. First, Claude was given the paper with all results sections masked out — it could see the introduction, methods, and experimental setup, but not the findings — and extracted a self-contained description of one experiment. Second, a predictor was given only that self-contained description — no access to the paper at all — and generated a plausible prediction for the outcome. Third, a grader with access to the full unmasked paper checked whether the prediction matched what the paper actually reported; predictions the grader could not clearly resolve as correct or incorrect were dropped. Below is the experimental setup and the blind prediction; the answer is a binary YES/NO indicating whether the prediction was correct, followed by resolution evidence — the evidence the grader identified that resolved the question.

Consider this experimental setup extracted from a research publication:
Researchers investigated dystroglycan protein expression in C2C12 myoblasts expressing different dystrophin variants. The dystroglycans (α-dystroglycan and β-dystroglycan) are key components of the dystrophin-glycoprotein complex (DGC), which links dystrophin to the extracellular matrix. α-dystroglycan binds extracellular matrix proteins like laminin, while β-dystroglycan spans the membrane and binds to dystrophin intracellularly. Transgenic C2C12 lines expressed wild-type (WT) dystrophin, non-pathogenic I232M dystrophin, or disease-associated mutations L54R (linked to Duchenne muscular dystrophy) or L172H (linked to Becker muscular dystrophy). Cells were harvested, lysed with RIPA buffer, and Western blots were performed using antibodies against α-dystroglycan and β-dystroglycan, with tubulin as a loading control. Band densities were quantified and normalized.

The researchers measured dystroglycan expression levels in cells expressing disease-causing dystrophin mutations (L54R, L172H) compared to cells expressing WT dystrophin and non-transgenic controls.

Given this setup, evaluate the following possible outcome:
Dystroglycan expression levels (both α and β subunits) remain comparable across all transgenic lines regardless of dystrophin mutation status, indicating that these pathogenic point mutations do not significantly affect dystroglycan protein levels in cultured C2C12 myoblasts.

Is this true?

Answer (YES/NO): YES